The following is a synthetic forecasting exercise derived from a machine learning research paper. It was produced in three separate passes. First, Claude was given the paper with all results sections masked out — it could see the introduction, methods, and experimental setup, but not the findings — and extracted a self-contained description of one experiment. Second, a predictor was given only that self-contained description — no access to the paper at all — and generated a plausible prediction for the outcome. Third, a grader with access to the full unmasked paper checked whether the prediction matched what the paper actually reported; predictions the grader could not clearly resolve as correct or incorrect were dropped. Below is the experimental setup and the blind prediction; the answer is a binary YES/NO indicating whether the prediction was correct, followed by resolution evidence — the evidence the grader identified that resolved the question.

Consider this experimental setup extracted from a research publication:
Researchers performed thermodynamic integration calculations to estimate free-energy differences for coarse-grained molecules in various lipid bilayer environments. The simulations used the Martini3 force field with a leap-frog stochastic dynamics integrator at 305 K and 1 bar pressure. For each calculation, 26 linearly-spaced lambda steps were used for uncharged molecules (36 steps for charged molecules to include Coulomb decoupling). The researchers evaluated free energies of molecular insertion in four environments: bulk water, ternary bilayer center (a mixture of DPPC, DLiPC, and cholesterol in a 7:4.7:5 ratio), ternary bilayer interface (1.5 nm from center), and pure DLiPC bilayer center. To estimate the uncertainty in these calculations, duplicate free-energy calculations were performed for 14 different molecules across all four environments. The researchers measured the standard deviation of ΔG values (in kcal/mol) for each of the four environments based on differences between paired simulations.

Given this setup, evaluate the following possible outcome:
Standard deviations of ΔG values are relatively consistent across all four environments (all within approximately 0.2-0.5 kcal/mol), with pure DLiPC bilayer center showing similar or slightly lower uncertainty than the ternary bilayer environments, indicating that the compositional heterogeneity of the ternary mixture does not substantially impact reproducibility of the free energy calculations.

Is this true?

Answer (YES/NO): NO